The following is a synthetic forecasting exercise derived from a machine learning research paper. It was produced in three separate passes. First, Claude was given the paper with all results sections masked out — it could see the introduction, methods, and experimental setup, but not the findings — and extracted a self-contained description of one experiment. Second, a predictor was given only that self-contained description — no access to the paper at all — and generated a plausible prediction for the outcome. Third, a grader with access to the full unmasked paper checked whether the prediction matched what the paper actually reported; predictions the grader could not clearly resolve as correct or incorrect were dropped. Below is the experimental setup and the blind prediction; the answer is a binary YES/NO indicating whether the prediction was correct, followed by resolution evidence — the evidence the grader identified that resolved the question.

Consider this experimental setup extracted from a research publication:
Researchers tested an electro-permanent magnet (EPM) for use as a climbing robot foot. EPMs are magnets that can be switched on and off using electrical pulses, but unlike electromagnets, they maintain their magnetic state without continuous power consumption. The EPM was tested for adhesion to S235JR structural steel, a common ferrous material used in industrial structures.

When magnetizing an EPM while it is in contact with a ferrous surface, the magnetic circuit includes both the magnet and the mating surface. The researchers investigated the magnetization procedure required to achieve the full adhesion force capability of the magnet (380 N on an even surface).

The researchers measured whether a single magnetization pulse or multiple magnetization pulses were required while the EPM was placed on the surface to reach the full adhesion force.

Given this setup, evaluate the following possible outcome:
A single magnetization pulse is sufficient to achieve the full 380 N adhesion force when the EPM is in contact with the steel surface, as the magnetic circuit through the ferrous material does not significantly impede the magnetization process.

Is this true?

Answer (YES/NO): NO